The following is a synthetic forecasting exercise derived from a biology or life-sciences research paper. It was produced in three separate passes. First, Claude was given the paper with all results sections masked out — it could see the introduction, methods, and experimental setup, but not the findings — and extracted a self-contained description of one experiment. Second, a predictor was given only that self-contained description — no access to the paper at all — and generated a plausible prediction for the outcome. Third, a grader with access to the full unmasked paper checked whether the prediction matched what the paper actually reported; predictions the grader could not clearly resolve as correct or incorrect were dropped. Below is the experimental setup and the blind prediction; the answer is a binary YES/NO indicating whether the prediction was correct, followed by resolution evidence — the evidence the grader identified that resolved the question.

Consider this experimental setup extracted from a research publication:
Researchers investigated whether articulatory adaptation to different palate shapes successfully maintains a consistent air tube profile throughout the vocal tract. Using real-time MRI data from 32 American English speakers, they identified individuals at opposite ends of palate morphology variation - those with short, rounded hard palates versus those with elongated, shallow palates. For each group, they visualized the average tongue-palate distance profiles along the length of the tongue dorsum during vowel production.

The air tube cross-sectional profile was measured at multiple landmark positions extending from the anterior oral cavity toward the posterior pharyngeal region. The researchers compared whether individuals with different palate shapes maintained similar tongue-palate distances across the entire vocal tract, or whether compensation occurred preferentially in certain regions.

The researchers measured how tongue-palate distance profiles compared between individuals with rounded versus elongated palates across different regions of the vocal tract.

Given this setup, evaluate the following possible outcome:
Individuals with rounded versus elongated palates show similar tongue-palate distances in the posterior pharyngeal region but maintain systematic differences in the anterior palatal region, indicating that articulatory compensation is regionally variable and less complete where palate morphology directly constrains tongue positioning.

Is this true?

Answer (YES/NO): NO